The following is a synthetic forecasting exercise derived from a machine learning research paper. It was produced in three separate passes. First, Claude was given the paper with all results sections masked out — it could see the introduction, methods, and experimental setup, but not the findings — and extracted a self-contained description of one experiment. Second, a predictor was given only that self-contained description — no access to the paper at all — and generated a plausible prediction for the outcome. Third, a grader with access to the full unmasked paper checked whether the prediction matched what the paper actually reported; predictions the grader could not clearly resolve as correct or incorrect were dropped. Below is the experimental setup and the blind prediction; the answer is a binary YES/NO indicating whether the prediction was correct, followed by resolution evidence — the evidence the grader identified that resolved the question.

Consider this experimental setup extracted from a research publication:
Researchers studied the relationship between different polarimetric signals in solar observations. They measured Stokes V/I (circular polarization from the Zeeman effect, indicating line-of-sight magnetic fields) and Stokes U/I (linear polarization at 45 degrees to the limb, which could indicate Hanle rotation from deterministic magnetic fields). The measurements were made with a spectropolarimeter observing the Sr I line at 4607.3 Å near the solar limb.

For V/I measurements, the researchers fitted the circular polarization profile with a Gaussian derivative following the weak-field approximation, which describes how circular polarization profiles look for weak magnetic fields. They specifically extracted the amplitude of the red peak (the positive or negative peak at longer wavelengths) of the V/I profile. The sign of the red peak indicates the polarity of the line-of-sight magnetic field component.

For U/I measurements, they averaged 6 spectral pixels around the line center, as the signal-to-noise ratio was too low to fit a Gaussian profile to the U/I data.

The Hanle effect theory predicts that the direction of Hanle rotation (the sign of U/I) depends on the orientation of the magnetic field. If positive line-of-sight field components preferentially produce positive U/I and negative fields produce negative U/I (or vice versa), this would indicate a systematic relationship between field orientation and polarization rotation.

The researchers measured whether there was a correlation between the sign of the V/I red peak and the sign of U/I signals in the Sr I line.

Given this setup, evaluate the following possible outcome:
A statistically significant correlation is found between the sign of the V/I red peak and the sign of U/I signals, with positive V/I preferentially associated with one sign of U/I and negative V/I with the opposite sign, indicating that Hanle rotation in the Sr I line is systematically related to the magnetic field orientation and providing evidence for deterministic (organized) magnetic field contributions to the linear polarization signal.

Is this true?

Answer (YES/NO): YES